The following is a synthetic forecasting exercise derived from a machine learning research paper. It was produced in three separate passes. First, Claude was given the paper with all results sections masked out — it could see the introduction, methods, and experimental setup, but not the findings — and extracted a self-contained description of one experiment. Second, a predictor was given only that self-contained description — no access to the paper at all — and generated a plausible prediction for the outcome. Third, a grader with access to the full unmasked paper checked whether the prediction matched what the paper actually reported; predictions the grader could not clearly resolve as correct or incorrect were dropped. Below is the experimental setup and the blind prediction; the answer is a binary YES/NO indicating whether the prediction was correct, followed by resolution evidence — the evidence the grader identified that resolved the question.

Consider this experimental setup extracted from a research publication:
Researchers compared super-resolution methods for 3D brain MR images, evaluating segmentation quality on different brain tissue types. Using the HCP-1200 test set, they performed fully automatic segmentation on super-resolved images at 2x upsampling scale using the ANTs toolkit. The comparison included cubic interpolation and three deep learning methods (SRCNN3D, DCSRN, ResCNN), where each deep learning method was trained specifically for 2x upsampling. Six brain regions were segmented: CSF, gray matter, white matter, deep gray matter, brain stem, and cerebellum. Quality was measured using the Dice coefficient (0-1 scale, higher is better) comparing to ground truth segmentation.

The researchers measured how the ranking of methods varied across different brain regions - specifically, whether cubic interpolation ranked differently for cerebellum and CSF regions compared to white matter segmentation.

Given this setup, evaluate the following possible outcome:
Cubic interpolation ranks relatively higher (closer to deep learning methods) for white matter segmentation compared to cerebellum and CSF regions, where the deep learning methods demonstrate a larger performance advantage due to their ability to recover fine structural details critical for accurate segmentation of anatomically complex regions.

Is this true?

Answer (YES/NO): NO